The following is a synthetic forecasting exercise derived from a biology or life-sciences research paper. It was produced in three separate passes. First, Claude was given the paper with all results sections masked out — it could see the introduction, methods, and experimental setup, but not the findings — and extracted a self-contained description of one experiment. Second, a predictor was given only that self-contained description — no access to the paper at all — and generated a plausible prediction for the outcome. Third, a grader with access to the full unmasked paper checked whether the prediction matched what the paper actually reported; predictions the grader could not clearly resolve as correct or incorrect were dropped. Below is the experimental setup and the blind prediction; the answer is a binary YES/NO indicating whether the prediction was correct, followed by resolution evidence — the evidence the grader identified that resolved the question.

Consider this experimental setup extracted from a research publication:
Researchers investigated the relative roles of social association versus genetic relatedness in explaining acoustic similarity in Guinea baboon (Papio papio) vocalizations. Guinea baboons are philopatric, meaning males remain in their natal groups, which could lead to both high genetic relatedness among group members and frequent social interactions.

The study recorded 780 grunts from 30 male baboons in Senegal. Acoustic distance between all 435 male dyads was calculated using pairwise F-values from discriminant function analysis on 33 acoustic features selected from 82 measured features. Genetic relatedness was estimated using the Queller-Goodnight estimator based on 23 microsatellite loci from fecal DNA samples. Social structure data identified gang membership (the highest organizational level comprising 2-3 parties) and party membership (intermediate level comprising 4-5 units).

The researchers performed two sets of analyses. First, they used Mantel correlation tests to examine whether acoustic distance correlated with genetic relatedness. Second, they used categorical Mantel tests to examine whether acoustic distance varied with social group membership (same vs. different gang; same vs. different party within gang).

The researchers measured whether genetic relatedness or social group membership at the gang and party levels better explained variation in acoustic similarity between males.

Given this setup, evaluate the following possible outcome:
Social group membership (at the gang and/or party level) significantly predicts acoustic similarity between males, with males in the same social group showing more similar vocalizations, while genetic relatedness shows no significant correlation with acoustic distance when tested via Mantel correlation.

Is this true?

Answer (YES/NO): YES